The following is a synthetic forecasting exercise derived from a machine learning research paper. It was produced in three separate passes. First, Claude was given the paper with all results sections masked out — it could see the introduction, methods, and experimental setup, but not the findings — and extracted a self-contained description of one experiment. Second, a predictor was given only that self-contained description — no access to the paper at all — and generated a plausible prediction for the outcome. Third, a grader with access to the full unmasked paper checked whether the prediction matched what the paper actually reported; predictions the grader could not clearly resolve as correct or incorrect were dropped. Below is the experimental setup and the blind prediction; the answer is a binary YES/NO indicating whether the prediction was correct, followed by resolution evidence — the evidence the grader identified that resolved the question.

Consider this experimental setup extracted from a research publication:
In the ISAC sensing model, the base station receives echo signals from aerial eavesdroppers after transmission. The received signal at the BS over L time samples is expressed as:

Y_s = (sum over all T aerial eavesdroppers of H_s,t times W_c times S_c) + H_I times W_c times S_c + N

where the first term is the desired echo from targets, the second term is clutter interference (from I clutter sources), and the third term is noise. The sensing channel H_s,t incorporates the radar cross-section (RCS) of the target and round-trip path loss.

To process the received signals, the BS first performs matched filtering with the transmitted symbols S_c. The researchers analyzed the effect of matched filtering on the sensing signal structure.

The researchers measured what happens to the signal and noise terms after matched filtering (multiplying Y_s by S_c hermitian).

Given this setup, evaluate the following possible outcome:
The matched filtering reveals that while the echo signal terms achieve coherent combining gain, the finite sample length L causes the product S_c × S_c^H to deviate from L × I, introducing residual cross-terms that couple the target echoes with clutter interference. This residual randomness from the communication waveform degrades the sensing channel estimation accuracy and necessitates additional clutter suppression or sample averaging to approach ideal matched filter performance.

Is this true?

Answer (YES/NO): NO